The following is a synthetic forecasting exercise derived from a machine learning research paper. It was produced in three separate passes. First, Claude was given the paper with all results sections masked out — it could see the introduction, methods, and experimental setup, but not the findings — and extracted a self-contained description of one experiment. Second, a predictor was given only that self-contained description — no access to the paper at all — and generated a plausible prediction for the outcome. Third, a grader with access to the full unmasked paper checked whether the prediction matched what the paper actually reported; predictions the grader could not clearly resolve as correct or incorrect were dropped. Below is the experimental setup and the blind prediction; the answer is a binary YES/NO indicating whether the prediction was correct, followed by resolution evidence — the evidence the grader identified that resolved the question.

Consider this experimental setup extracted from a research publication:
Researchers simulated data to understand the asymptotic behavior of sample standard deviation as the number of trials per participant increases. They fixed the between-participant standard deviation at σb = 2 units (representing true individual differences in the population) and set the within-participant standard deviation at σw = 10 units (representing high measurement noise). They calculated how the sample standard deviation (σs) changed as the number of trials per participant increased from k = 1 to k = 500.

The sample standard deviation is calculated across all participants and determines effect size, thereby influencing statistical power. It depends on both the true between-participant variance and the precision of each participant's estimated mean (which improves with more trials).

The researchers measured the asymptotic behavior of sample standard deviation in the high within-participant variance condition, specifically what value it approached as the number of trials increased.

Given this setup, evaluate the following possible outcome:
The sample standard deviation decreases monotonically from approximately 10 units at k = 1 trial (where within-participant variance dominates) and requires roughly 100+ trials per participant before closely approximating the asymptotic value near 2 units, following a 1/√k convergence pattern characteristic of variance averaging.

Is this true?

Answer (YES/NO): NO